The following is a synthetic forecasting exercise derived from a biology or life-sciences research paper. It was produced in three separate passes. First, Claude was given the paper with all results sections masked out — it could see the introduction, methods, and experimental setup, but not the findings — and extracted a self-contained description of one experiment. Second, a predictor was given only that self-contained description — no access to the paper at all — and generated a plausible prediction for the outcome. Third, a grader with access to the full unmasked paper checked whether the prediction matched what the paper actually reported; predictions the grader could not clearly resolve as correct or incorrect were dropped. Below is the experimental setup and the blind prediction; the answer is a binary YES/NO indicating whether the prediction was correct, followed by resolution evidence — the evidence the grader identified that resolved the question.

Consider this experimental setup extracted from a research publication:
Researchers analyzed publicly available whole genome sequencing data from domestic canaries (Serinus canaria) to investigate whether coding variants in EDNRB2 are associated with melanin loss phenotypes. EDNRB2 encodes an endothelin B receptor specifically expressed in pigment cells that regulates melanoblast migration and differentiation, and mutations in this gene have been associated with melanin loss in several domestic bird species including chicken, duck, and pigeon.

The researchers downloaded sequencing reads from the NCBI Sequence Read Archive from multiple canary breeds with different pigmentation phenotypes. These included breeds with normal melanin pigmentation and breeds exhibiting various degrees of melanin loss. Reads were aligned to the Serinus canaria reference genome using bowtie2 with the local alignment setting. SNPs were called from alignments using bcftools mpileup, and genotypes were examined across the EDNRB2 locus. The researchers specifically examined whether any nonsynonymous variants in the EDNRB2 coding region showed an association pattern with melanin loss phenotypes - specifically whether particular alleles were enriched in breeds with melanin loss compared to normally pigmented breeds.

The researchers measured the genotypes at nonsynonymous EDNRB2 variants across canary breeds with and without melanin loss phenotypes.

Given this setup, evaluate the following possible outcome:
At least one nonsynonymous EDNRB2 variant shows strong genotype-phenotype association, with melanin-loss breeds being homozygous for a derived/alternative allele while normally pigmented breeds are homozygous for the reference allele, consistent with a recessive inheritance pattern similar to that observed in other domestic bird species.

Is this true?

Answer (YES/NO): YES